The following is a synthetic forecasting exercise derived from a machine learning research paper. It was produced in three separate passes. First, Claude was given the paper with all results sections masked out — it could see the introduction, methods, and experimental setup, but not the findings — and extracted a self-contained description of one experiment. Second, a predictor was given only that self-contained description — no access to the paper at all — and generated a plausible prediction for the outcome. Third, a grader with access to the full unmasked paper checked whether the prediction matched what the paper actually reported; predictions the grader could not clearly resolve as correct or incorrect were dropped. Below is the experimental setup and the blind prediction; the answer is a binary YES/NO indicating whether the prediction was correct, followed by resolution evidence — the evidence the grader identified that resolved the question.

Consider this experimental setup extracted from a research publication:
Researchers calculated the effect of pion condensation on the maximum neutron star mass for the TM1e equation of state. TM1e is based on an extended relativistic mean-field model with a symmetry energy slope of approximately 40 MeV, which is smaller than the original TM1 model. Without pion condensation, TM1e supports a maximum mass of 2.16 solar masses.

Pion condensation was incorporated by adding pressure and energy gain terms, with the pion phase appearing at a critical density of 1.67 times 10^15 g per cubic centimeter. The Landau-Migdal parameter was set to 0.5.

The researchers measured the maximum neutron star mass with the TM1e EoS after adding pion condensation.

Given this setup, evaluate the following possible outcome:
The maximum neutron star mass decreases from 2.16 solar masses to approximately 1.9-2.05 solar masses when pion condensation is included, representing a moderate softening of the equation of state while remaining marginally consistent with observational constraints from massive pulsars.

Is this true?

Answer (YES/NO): NO